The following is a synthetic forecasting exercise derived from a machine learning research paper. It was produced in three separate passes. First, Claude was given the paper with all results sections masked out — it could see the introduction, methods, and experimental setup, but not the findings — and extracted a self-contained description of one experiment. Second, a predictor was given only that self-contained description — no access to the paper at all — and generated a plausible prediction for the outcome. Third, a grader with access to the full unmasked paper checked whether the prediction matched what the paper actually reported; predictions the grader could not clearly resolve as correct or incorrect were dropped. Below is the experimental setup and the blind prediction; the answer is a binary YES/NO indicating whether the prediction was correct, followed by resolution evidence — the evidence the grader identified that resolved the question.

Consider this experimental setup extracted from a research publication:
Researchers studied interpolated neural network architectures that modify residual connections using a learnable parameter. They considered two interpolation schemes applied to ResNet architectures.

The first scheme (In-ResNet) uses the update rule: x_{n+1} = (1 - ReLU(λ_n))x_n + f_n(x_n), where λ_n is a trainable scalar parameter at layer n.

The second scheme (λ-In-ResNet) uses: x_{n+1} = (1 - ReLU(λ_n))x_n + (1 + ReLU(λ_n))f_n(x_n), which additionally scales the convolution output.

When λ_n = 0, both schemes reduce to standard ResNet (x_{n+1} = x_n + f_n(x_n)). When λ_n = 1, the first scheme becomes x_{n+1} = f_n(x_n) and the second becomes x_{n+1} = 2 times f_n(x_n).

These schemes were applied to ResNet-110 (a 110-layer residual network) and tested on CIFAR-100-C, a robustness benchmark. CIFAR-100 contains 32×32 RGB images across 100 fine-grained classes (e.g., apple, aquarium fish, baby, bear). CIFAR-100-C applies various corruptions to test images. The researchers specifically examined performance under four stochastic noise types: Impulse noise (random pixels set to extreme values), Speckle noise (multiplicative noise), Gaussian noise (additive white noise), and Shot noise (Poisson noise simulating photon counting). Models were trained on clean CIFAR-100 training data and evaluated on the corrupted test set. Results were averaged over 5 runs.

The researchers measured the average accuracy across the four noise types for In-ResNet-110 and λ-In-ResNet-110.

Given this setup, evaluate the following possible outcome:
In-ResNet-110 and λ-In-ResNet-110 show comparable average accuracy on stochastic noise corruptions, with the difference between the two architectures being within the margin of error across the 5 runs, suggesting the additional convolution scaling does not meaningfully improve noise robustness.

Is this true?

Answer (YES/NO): YES